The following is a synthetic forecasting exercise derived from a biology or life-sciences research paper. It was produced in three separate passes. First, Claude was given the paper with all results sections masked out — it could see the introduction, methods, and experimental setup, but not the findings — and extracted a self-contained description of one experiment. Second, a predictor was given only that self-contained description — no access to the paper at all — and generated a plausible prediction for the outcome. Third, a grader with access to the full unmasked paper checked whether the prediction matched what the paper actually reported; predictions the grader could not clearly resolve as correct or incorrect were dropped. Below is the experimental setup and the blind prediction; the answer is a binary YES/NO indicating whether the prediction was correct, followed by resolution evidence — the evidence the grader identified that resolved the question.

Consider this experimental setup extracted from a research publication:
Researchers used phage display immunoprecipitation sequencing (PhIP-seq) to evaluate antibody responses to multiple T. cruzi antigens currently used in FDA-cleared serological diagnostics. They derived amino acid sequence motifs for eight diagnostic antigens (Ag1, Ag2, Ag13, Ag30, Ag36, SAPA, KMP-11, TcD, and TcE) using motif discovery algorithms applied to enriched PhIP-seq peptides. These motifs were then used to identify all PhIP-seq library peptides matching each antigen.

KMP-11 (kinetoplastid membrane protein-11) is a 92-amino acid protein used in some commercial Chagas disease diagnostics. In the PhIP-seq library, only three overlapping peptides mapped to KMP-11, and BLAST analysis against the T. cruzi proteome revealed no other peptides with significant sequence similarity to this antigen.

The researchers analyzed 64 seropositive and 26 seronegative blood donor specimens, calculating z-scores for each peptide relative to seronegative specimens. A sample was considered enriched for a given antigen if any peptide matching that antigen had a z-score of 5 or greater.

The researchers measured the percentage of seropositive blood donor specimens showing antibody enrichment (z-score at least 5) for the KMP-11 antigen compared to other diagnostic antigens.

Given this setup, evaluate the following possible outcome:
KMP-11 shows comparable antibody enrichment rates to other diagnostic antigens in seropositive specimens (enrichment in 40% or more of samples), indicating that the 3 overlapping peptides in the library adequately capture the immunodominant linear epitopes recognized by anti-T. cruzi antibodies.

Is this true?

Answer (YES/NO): NO